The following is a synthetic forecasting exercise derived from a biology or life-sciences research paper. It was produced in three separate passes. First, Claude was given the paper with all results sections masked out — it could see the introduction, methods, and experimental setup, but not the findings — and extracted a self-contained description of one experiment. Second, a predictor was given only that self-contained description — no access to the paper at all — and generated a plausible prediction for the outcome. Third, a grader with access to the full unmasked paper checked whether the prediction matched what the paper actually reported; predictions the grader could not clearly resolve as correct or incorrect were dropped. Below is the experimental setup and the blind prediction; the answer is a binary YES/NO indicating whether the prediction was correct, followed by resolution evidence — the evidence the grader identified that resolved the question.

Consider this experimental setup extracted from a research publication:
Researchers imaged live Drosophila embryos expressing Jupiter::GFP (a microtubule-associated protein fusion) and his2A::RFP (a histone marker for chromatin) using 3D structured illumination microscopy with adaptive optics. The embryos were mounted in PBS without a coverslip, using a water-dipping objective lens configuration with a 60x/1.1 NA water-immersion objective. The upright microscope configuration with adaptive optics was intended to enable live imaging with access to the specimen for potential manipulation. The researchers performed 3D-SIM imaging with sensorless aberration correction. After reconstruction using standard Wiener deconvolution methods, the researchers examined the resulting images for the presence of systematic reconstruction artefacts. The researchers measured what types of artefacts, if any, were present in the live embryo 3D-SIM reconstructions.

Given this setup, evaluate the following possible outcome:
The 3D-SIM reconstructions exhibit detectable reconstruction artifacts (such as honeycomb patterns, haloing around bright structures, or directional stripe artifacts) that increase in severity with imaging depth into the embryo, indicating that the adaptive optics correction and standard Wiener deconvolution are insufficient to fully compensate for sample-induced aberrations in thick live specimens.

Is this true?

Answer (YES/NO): NO